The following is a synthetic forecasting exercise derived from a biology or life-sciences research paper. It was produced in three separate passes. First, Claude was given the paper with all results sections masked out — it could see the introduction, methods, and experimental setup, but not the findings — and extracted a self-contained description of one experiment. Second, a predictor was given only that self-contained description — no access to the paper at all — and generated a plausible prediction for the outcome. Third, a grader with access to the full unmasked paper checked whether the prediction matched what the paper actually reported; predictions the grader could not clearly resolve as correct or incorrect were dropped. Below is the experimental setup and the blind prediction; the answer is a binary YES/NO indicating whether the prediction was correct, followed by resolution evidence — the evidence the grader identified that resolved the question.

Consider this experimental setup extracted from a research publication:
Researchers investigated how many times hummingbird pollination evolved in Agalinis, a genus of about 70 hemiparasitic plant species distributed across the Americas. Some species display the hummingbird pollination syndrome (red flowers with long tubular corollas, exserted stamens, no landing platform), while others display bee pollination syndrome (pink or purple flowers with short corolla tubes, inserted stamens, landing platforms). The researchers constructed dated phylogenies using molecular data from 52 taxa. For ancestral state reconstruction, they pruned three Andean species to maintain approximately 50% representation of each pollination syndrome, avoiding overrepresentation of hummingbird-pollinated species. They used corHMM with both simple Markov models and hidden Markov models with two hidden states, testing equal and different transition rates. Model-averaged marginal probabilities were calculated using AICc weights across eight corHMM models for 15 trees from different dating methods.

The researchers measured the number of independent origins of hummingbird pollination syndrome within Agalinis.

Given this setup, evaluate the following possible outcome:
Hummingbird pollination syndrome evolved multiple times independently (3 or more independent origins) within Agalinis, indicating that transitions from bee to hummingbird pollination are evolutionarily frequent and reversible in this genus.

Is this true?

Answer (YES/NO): NO